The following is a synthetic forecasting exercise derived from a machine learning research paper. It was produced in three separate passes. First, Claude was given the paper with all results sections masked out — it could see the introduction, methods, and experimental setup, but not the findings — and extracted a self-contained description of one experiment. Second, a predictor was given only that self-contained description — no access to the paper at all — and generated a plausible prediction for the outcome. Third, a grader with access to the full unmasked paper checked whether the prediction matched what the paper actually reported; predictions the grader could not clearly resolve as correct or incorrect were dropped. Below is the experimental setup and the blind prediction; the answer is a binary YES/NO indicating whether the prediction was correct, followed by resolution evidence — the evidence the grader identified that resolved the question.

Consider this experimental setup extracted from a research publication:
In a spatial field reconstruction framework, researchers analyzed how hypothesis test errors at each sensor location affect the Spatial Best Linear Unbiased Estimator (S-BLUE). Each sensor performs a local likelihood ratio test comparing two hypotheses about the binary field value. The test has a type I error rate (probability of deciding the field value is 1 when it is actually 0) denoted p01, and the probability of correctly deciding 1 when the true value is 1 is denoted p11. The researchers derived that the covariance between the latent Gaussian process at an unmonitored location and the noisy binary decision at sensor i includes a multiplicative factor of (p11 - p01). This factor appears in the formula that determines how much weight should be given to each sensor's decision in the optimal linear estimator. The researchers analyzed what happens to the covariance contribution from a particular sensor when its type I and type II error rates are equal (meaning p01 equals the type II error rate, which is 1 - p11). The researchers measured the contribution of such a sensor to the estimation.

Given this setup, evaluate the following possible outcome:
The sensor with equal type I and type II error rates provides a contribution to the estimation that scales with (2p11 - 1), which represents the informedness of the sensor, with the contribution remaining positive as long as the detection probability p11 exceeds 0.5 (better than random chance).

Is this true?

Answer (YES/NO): YES